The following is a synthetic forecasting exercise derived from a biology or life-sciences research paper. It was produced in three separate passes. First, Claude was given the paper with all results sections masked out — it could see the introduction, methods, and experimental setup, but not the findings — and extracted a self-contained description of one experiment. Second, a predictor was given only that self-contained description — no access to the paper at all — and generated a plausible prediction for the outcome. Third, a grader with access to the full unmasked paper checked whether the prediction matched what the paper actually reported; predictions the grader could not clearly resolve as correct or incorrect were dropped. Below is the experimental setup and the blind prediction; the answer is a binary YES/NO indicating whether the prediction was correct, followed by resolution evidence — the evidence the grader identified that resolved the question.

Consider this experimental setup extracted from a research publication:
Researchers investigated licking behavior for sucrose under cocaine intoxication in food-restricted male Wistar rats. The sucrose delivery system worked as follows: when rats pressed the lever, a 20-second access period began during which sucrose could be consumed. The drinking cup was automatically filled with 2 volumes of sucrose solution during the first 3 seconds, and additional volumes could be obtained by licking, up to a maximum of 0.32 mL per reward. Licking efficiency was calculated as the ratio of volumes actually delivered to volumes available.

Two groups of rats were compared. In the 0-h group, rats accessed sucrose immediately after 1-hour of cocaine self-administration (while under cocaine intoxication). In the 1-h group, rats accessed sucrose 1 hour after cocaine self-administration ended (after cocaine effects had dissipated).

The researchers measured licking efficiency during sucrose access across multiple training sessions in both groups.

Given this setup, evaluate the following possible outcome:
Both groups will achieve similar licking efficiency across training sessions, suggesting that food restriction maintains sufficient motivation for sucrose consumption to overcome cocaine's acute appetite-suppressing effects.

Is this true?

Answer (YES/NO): NO